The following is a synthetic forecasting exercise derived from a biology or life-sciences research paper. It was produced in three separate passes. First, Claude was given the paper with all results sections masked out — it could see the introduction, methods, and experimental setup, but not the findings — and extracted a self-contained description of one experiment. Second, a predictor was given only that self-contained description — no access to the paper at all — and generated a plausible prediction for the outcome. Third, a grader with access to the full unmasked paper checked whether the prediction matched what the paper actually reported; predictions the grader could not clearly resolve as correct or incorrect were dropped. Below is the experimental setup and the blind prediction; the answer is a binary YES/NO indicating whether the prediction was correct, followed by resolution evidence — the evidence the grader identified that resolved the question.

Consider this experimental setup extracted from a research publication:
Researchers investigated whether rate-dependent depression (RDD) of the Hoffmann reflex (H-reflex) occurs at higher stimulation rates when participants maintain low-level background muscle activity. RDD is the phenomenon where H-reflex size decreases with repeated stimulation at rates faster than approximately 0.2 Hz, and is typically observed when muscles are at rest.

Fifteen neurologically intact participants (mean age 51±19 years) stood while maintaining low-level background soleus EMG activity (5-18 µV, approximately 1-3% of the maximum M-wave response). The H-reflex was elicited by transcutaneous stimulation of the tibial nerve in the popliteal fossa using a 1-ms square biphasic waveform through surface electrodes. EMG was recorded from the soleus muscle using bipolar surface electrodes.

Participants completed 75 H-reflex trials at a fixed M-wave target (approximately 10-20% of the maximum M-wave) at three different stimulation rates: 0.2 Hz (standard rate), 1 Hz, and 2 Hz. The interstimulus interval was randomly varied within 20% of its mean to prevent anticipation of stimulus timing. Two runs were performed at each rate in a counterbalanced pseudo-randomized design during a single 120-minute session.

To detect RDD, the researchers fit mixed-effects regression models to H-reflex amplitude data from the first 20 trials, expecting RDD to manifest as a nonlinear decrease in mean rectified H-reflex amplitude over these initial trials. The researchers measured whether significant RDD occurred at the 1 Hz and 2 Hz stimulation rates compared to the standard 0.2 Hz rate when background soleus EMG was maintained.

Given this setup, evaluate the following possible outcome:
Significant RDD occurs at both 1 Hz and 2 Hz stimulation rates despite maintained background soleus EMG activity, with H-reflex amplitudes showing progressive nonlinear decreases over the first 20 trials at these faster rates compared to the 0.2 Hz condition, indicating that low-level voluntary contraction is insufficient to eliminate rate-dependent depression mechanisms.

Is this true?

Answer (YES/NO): NO